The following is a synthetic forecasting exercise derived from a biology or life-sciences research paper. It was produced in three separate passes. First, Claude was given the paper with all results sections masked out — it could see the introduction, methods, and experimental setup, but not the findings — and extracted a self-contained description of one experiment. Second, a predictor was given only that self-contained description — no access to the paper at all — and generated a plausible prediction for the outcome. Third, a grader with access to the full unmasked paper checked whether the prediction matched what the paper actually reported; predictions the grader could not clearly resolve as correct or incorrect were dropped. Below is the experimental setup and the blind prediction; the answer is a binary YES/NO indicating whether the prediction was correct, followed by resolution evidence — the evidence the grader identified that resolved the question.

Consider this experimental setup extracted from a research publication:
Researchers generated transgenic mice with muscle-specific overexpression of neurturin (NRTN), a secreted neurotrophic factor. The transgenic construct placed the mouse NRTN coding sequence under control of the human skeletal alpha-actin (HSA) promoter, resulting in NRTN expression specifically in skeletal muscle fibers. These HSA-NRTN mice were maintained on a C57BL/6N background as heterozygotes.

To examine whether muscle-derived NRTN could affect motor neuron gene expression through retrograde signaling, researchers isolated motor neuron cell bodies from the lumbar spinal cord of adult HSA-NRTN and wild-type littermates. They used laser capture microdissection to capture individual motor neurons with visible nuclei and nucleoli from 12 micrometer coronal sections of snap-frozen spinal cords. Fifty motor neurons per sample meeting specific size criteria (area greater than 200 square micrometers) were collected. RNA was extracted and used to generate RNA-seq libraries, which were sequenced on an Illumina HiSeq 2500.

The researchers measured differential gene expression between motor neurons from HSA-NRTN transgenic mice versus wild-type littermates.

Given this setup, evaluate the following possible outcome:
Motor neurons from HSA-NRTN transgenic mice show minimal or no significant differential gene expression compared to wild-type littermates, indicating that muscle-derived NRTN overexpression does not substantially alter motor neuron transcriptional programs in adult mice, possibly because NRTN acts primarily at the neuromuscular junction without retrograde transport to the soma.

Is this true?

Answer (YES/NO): NO